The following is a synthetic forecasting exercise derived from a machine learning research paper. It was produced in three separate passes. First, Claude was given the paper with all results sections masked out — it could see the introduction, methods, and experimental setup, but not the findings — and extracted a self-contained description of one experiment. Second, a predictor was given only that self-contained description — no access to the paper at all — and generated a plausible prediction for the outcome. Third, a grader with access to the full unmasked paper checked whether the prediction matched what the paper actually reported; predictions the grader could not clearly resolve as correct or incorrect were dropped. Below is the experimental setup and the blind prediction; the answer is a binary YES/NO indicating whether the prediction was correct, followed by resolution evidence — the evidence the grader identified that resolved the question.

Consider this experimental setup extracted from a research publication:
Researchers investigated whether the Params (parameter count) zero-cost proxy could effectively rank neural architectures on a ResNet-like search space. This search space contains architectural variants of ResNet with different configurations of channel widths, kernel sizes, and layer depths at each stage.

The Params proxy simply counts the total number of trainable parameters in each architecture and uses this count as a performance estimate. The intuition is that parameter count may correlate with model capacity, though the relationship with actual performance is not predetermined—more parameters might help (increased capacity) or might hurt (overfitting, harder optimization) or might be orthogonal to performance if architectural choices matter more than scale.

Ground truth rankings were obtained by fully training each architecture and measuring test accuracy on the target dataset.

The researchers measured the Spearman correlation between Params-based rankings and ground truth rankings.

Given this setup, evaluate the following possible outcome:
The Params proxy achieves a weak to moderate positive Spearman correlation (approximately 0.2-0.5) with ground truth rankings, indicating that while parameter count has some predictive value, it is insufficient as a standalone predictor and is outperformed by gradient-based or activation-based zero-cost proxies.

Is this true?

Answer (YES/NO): NO